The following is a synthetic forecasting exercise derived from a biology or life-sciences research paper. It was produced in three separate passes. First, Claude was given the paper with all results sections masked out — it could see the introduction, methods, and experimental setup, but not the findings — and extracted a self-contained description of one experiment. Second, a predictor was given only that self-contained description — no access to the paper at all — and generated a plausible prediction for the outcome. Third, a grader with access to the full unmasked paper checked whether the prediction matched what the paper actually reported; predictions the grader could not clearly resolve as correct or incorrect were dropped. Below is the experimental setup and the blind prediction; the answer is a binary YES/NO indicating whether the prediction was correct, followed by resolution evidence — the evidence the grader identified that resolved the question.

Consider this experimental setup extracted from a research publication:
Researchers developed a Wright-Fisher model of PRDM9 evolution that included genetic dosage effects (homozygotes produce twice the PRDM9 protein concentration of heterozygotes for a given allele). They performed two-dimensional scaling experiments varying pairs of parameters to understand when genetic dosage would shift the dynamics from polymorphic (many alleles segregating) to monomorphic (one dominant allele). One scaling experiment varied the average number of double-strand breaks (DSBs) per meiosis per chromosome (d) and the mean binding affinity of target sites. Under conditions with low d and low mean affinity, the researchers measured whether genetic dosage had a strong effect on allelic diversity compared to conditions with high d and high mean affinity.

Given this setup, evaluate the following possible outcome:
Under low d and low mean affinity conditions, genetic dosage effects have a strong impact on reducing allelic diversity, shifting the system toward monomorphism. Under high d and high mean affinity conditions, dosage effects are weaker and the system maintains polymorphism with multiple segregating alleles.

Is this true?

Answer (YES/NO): YES